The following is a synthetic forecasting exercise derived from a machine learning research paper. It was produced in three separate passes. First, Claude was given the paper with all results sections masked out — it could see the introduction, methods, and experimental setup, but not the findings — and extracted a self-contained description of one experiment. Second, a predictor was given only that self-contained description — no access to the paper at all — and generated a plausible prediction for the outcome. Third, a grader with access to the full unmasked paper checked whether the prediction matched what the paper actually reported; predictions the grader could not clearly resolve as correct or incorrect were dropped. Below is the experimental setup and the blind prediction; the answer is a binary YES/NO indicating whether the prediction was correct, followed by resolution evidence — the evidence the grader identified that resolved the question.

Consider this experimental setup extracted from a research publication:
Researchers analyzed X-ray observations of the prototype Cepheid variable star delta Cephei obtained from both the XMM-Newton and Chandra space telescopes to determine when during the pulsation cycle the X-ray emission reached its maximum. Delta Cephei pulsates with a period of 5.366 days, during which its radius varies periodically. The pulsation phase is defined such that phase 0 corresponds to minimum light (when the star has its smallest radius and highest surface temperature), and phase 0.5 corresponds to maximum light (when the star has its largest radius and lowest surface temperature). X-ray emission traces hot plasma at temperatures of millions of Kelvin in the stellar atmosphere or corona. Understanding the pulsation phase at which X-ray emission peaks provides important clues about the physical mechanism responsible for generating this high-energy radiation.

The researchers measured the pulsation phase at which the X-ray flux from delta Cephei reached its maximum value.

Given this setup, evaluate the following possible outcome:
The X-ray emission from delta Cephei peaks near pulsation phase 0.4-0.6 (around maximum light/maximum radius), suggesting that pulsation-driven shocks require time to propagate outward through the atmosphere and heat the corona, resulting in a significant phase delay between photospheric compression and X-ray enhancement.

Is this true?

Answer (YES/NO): YES